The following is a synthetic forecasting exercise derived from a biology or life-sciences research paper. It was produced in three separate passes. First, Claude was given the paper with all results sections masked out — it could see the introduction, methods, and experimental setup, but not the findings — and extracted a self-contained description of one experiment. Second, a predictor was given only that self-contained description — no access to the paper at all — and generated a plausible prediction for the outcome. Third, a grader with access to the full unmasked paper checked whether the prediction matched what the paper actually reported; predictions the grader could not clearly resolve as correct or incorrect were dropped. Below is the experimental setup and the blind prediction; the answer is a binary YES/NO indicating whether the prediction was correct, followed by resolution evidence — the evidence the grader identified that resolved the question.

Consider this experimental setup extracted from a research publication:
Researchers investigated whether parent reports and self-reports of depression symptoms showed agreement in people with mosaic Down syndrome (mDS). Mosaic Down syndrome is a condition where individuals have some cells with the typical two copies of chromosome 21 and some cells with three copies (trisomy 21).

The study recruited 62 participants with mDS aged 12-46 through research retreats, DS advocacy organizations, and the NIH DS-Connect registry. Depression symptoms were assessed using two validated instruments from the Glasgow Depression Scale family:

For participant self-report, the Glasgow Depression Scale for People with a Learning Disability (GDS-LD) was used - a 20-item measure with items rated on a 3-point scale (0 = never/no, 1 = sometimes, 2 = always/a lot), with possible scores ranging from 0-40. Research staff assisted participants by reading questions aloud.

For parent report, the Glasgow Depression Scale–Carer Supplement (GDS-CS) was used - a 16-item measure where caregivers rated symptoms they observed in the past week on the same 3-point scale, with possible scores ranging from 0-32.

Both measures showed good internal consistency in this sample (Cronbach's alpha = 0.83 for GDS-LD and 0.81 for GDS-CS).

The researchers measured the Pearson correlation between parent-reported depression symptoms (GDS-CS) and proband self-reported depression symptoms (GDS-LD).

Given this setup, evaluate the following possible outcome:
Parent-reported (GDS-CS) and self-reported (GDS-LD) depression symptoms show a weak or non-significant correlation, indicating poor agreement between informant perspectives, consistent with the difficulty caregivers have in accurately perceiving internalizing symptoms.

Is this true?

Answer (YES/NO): NO